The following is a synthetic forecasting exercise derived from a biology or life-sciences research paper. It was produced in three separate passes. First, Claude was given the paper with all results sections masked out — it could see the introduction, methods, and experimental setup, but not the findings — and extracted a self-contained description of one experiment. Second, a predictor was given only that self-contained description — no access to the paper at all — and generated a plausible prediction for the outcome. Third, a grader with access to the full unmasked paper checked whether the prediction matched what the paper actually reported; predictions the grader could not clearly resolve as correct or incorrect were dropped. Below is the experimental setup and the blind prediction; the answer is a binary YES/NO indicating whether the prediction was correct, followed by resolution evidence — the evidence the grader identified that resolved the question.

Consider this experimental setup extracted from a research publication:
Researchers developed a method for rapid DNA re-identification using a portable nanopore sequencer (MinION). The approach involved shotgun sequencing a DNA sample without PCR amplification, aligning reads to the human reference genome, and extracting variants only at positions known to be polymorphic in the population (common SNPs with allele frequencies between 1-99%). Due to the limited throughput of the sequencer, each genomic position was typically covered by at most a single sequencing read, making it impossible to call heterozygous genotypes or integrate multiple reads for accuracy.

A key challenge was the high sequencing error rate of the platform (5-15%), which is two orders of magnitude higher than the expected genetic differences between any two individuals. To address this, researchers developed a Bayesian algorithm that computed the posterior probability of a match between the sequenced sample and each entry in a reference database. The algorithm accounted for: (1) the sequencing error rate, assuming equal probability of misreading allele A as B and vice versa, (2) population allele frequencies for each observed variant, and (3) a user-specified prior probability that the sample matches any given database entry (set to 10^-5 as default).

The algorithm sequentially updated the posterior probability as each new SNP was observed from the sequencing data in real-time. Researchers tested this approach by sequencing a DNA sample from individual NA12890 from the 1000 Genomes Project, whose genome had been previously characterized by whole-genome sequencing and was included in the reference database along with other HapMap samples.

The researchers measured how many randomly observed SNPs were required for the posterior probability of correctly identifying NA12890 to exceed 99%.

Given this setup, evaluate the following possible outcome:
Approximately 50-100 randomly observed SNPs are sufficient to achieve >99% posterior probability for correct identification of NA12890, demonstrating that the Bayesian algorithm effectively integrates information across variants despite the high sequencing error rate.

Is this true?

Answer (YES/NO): NO